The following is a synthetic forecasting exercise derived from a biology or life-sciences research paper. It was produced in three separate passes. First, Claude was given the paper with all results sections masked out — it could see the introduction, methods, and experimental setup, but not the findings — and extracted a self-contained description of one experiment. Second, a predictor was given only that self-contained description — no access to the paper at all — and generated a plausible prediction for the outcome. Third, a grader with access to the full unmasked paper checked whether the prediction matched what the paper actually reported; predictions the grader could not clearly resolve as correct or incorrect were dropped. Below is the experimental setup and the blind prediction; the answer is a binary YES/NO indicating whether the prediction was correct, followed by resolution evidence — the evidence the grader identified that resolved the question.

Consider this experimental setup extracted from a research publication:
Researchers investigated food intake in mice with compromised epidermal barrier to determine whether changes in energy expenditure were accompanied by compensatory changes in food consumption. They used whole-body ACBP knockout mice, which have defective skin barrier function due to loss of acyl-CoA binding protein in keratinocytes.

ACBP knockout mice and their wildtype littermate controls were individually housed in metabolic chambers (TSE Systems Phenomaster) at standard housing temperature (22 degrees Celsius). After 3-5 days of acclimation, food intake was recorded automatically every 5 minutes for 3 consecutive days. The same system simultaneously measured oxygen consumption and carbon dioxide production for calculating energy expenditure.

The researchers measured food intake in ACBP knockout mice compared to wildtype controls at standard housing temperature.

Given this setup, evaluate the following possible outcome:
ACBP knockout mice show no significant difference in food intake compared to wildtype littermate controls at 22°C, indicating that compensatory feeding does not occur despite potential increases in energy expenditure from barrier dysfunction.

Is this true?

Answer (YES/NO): NO